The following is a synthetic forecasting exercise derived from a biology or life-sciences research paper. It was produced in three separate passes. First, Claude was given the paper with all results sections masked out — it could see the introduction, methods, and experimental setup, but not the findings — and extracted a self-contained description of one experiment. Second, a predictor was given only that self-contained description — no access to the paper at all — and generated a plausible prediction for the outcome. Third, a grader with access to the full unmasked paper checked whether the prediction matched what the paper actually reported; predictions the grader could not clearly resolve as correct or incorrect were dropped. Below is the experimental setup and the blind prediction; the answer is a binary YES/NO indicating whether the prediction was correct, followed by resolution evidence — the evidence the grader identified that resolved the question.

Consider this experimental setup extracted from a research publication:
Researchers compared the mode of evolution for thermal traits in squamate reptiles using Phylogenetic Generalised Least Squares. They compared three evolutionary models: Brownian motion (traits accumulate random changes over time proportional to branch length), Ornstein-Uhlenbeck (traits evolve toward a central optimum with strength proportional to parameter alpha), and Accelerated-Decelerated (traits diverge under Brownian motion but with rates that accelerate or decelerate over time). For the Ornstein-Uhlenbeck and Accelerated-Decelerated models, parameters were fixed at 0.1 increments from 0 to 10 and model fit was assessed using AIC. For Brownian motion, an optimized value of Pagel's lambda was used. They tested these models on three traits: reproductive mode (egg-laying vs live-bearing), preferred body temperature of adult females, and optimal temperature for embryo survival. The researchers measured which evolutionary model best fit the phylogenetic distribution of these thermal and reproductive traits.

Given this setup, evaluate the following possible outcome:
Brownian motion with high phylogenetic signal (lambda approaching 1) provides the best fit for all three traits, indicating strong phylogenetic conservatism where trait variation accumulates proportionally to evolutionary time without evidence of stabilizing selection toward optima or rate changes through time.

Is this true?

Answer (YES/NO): YES